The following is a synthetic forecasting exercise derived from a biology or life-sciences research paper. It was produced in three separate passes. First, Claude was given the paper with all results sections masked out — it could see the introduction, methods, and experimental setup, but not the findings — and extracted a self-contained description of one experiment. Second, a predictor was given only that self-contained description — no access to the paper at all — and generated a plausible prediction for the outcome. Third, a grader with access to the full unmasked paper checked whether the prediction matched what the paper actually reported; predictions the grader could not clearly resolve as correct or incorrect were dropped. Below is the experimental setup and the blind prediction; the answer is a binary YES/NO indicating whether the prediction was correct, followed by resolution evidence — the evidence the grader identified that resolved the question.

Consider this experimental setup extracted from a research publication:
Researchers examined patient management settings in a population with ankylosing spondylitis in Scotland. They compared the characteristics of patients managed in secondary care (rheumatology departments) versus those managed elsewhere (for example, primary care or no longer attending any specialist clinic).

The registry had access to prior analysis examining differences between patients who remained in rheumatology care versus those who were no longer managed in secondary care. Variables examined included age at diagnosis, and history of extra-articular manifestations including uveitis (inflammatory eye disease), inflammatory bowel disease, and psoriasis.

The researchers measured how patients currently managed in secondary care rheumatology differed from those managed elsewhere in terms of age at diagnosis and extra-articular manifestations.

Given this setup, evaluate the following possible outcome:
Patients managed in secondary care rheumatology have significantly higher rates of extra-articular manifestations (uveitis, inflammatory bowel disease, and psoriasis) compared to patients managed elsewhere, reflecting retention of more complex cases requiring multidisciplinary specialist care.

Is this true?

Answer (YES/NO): YES